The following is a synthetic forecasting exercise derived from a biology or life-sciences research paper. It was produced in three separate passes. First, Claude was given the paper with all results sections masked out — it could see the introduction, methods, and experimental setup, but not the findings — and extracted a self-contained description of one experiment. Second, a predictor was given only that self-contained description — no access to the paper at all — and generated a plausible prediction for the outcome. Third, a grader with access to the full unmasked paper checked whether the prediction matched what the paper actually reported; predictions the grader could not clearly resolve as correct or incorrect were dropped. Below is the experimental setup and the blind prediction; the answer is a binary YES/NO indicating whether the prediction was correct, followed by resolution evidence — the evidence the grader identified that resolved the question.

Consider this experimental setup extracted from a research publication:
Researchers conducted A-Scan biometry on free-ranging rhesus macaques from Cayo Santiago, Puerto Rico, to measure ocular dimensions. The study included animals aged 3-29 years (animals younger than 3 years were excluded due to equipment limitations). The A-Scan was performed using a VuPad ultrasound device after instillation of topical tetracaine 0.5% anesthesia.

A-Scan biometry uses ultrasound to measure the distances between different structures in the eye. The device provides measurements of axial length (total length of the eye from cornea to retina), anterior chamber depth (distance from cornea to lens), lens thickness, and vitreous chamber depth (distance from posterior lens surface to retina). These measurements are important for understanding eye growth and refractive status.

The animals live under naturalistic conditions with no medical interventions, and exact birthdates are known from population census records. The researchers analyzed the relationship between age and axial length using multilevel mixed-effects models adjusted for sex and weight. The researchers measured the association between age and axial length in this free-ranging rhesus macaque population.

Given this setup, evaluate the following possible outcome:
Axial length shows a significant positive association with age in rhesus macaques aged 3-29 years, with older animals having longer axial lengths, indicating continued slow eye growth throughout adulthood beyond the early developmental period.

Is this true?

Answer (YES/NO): YES